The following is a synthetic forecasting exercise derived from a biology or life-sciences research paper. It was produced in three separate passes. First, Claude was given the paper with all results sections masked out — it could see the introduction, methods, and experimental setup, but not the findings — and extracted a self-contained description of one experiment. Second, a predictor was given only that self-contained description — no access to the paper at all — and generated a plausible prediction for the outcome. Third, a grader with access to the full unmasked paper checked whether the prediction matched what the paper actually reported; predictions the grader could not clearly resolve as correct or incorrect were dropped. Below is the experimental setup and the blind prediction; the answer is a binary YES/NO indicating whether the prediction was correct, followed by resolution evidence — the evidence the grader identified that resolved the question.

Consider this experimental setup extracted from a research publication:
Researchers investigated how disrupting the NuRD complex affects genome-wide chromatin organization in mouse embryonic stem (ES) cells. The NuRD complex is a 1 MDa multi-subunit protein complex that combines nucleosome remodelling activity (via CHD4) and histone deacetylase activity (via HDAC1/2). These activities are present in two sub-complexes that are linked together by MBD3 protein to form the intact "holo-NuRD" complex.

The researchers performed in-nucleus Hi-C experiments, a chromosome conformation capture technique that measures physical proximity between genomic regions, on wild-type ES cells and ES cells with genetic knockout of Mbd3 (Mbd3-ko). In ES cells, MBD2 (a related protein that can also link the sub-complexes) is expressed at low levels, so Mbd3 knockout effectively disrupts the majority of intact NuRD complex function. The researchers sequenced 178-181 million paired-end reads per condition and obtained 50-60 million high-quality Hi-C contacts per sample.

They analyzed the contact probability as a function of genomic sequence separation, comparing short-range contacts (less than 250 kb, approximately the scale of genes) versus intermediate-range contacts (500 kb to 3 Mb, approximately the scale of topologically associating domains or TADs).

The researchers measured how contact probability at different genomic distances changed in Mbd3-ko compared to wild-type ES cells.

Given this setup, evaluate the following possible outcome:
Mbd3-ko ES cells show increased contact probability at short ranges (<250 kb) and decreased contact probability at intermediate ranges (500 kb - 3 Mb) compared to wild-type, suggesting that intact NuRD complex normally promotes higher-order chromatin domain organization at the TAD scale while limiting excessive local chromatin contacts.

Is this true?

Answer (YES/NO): YES